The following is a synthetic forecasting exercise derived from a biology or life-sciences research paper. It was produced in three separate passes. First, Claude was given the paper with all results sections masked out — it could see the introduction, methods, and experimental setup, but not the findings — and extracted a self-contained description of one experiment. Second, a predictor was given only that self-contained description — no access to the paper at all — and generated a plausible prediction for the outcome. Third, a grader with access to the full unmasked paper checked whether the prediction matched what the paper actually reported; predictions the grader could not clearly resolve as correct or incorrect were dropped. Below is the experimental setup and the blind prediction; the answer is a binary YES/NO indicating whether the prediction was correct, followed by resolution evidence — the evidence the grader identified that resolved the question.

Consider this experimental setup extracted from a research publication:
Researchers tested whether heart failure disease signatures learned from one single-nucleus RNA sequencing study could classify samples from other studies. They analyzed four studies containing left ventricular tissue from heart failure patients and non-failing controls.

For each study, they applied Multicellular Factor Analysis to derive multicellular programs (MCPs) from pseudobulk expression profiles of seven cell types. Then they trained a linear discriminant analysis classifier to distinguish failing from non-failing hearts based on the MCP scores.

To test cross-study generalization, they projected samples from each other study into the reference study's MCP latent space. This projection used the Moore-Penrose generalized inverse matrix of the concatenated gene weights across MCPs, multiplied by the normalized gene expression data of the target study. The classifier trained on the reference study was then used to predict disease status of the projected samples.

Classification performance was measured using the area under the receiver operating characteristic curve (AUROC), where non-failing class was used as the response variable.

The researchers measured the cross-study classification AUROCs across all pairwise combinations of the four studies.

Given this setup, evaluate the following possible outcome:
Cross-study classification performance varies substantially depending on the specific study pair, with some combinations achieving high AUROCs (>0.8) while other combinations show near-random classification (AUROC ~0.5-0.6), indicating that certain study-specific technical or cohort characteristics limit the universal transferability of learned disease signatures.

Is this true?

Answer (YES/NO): NO